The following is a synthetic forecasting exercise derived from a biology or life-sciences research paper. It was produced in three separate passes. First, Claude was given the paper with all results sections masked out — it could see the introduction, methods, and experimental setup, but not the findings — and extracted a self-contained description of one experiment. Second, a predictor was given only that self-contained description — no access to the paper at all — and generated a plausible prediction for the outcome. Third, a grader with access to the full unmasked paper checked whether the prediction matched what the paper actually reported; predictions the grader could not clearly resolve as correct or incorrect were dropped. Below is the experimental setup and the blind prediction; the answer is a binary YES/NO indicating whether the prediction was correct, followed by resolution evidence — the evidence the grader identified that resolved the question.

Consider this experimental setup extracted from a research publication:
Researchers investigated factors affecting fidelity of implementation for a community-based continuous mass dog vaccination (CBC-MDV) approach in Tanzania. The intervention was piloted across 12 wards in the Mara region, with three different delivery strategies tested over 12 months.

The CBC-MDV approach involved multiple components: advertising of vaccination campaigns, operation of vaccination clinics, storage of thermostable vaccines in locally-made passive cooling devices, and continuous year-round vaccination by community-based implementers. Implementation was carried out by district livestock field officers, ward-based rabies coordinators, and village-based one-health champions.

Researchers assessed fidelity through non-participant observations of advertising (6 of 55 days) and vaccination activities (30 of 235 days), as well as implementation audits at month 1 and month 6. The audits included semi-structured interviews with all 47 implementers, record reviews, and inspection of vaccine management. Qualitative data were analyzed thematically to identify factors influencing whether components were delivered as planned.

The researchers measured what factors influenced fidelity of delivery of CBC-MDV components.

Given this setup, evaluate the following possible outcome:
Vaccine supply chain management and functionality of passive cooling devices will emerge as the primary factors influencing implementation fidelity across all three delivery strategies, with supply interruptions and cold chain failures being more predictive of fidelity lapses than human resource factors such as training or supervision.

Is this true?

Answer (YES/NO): NO